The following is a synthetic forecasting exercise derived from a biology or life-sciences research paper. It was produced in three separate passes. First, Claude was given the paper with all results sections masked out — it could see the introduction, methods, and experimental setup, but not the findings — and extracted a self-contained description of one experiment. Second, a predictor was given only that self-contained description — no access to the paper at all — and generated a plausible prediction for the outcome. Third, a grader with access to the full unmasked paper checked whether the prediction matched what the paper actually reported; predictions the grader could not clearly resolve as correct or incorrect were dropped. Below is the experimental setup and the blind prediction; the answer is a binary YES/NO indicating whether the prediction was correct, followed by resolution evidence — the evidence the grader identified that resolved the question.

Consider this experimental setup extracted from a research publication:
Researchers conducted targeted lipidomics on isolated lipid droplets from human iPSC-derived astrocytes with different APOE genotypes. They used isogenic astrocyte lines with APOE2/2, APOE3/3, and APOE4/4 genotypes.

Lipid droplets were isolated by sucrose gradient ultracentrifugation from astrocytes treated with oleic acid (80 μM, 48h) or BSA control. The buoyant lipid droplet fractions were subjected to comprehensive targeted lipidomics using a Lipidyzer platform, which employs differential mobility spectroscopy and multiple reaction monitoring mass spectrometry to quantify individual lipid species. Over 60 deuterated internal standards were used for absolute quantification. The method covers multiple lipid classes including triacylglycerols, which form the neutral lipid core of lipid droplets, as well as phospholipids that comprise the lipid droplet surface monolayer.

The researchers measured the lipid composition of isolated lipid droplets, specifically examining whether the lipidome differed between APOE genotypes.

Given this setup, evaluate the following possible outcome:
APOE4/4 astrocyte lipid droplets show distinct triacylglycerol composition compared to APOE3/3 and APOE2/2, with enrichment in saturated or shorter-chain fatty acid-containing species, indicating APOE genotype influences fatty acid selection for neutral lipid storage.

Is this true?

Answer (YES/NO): NO